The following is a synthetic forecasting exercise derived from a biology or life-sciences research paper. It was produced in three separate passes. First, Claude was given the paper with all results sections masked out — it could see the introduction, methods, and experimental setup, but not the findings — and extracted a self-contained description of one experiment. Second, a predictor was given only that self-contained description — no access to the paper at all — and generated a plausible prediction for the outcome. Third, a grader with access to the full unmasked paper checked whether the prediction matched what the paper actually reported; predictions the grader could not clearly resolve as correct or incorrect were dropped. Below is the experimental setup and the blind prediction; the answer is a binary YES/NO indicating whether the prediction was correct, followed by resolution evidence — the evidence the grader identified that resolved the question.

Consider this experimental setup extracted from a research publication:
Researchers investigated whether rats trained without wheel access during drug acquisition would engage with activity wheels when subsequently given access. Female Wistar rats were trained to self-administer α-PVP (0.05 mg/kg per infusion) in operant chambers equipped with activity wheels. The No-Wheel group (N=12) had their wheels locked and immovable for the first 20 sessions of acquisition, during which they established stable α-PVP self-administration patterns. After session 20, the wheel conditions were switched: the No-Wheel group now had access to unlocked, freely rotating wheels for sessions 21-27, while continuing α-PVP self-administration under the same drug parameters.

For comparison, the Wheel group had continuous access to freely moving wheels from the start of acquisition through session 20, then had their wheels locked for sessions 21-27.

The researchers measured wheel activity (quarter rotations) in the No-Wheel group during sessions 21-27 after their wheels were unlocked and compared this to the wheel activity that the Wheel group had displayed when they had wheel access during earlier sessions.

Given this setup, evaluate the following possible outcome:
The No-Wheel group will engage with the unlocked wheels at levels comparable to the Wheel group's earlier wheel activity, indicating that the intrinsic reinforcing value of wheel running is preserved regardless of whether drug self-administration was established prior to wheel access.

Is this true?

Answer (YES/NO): NO